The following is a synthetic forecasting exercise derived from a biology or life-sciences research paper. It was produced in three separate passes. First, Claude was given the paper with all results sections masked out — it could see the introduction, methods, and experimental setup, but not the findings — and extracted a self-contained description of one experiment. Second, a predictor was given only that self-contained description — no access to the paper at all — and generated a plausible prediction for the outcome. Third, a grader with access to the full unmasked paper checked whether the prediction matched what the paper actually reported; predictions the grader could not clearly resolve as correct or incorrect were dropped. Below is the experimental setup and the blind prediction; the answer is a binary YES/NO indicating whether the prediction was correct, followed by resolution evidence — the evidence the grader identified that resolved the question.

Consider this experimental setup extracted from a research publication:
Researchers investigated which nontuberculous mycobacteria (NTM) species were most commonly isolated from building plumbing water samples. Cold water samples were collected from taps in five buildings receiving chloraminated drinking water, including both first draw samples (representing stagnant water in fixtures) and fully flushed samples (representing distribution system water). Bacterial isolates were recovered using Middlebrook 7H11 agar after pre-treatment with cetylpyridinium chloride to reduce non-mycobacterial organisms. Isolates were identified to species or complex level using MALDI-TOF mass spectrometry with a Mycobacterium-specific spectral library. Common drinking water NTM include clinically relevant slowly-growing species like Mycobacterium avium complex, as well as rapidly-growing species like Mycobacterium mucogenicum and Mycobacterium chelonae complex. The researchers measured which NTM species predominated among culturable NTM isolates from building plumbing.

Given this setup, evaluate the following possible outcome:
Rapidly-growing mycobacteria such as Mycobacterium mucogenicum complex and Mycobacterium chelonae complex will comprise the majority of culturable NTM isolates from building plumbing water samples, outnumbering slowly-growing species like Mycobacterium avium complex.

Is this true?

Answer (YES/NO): YES